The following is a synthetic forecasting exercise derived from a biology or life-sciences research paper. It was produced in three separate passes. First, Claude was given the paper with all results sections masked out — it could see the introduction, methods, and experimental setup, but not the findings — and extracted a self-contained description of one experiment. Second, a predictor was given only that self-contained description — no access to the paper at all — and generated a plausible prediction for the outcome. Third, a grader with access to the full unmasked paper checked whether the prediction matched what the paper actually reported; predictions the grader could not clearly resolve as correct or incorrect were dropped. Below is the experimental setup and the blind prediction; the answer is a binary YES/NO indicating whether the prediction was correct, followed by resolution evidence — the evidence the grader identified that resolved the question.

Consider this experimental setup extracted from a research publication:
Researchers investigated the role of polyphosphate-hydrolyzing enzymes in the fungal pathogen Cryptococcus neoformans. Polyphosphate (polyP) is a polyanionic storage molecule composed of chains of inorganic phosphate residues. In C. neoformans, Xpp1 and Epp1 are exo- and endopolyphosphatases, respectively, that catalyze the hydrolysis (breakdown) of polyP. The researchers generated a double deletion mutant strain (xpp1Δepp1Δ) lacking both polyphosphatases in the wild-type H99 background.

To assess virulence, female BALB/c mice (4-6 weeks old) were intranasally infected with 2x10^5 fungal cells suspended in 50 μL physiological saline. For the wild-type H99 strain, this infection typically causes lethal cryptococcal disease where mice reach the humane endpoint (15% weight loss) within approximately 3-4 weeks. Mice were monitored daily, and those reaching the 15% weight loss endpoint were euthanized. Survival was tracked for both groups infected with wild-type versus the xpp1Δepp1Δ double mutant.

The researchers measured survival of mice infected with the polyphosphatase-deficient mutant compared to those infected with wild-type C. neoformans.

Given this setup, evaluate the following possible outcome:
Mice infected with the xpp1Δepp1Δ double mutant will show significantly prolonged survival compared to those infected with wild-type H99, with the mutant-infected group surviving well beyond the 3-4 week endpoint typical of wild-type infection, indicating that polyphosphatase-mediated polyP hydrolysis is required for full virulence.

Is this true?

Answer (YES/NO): NO